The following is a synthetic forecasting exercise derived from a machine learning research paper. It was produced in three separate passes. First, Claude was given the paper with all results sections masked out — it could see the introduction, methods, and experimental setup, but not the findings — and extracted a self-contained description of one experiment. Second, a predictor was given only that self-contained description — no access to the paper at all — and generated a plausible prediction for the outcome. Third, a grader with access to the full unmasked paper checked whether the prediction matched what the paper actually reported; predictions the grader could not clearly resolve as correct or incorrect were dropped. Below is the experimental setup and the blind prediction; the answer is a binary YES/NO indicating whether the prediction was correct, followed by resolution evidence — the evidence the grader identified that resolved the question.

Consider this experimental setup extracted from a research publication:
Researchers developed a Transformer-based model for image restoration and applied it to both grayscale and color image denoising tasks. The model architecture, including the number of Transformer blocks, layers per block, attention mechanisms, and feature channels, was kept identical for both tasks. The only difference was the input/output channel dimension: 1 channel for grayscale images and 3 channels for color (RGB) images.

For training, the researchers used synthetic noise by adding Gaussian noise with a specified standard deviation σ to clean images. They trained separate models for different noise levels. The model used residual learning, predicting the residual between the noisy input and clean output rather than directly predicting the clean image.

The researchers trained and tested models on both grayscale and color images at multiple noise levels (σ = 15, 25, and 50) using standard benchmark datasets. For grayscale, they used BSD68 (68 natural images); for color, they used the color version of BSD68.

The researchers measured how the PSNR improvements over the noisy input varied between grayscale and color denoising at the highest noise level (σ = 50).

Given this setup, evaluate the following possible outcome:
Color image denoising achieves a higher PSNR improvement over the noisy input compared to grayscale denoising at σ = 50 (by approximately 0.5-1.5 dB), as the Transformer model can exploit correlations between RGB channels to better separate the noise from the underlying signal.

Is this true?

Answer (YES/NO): NO